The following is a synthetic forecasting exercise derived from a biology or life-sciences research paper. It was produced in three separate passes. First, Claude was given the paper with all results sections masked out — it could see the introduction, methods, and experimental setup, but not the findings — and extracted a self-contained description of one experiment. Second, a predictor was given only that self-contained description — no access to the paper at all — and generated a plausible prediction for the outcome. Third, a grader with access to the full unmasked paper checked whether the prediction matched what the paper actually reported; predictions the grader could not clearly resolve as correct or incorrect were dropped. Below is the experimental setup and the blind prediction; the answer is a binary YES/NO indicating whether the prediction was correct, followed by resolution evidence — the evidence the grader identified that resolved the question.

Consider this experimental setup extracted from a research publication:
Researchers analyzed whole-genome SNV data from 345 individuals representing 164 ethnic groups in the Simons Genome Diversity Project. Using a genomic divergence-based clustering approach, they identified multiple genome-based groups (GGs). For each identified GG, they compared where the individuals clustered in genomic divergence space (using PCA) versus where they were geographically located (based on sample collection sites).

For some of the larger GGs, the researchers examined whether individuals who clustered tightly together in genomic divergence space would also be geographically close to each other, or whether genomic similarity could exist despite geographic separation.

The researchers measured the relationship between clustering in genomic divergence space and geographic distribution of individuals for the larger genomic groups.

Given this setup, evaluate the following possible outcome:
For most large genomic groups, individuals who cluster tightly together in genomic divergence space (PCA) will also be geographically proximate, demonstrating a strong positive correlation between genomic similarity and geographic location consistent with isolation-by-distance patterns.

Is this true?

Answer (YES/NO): NO